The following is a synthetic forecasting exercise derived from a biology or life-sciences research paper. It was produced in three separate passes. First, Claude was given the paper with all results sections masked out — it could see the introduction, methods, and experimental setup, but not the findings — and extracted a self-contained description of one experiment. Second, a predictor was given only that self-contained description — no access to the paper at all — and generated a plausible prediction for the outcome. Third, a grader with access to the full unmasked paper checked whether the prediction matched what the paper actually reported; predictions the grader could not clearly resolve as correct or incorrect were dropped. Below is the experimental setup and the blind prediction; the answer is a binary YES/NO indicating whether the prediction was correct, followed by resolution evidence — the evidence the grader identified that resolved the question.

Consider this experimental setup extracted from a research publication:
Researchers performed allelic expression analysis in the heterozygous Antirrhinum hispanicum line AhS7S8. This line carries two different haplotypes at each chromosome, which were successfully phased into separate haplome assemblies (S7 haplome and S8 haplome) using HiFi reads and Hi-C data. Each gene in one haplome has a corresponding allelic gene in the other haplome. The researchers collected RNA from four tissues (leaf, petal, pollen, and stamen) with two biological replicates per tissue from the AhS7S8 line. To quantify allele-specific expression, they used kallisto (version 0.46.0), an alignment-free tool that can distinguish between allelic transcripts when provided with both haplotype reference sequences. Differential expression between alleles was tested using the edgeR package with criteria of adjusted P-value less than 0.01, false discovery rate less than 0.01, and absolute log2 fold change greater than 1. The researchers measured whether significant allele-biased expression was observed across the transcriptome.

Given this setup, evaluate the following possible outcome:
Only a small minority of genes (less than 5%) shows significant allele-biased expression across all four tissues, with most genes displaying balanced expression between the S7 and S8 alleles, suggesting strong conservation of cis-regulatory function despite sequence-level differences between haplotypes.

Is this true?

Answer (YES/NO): YES